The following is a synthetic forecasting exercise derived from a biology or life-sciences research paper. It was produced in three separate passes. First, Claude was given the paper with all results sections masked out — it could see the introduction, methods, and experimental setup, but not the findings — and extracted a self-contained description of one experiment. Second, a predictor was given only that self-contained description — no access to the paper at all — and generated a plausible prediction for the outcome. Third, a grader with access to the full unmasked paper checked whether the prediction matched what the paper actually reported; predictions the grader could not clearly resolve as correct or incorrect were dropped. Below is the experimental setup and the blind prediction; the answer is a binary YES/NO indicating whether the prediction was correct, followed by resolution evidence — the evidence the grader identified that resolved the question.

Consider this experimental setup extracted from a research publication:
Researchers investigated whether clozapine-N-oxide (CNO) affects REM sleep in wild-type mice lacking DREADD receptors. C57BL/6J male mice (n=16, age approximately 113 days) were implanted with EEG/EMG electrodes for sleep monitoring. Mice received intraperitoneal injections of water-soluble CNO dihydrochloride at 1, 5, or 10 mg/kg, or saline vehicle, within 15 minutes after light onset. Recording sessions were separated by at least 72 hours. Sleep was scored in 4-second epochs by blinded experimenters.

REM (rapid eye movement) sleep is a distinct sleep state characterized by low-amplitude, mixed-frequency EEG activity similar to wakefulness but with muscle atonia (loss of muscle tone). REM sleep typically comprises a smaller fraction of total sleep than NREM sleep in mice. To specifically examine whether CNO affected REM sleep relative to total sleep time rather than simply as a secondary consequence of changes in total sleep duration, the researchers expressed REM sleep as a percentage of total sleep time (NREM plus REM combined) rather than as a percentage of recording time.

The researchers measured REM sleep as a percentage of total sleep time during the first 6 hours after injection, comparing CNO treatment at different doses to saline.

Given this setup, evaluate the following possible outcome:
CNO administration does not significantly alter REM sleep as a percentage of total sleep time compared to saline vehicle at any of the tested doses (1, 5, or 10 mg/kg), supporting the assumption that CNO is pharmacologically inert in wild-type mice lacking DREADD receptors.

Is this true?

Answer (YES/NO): NO